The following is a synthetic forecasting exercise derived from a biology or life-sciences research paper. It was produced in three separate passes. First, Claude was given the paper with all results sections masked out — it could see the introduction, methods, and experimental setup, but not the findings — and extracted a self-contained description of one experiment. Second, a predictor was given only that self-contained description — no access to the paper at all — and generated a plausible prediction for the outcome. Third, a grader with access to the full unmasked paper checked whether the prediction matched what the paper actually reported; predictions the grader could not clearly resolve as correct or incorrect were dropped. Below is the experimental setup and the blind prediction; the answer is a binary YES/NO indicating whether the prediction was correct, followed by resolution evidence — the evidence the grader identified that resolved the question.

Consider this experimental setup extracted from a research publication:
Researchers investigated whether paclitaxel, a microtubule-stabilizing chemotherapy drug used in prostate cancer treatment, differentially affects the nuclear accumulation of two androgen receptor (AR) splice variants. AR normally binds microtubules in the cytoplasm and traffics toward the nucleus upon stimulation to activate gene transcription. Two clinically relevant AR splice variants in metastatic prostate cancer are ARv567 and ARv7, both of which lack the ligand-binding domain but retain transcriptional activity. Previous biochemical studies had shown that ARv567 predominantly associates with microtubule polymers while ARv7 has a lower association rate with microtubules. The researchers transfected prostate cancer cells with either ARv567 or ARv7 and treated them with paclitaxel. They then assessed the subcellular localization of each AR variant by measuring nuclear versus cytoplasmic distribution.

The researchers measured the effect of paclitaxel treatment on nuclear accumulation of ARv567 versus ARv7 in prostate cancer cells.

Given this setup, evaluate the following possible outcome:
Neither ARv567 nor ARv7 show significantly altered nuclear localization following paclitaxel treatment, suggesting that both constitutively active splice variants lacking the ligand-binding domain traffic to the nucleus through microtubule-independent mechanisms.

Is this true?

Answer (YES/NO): NO